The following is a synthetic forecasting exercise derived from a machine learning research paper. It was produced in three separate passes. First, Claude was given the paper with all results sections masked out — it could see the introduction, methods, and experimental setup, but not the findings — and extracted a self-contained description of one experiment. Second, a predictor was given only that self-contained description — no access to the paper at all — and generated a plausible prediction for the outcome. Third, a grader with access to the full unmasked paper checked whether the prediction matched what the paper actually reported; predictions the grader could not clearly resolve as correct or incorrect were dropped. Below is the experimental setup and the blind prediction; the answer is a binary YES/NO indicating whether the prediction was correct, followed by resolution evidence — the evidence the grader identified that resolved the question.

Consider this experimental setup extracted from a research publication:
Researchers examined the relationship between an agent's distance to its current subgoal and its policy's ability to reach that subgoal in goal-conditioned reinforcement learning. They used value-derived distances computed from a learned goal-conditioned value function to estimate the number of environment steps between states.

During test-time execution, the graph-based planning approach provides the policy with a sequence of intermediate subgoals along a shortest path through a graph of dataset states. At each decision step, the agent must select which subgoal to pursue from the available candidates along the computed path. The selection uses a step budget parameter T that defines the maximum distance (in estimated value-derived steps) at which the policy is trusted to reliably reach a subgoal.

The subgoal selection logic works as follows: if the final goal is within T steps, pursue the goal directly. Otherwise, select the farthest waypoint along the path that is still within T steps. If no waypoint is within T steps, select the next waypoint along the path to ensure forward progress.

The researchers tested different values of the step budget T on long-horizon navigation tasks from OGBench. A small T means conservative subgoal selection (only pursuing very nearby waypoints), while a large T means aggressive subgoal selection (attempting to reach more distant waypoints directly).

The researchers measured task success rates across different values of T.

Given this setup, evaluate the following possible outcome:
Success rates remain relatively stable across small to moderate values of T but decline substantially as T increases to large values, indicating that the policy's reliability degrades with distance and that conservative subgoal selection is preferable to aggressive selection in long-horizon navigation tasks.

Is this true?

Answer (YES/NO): NO